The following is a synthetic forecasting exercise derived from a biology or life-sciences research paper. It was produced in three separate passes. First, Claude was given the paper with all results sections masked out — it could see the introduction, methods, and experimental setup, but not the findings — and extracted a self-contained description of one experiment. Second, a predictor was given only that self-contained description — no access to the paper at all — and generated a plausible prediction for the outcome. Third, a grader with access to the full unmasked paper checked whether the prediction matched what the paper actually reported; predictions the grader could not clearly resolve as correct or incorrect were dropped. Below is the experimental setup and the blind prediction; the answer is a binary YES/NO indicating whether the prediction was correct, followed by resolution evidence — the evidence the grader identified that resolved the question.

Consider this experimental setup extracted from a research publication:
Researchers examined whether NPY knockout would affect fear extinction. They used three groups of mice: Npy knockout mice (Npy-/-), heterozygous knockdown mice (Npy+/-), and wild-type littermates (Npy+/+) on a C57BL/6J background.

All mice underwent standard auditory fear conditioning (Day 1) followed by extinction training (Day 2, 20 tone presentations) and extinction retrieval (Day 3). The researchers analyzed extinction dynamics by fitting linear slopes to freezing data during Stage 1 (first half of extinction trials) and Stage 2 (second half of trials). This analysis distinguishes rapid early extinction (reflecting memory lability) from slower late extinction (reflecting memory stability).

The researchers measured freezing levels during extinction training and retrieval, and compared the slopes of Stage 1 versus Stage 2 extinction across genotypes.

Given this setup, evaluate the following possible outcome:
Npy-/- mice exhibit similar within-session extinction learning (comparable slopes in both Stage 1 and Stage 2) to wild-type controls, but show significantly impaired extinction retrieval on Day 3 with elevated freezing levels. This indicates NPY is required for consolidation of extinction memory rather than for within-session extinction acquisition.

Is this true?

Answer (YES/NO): NO